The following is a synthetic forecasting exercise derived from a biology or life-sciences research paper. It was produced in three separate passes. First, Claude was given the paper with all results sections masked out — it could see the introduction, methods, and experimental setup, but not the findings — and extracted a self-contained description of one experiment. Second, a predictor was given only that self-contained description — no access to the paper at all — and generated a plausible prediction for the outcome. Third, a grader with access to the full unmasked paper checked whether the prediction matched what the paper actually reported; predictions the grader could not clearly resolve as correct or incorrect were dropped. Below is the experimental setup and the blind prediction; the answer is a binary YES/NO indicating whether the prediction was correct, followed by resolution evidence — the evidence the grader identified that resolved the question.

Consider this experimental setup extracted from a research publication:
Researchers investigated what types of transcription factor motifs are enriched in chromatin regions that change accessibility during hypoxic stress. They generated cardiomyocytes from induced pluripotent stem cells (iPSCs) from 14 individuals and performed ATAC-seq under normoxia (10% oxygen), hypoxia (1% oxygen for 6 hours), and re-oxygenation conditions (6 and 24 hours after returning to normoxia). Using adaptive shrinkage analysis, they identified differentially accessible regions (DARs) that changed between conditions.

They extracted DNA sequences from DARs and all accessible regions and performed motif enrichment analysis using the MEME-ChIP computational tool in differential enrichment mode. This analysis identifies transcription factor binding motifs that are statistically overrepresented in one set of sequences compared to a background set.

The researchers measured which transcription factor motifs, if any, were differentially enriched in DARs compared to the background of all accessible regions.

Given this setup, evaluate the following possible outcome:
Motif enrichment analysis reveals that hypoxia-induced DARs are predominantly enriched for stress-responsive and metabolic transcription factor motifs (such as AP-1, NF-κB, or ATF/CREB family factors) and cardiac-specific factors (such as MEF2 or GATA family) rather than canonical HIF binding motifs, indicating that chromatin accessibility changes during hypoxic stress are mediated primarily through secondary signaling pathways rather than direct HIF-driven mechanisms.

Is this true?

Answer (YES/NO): NO